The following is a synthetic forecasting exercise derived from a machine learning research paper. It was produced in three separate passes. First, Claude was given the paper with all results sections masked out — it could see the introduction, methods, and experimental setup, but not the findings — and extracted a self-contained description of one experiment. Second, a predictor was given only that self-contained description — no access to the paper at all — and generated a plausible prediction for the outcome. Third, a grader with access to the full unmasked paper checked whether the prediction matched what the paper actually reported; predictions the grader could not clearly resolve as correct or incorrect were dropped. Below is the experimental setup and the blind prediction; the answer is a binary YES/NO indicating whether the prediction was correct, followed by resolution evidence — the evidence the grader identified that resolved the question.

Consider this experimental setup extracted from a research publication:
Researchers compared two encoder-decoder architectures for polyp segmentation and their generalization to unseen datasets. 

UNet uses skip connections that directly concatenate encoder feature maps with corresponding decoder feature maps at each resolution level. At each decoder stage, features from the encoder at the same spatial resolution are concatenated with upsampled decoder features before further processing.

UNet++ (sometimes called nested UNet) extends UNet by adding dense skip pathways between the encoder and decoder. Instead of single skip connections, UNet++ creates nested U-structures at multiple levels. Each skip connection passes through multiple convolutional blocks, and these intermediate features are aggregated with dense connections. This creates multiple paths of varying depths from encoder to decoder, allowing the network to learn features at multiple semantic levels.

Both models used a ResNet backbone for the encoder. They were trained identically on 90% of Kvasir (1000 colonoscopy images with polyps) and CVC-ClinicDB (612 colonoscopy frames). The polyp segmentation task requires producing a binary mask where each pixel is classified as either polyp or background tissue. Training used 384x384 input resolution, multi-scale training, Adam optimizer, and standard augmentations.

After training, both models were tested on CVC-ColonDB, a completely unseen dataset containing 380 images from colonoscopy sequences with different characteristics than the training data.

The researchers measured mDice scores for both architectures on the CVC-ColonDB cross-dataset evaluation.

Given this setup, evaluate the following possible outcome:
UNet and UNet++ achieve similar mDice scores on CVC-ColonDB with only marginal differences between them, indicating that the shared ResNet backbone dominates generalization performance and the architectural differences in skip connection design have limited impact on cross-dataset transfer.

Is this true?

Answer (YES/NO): NO